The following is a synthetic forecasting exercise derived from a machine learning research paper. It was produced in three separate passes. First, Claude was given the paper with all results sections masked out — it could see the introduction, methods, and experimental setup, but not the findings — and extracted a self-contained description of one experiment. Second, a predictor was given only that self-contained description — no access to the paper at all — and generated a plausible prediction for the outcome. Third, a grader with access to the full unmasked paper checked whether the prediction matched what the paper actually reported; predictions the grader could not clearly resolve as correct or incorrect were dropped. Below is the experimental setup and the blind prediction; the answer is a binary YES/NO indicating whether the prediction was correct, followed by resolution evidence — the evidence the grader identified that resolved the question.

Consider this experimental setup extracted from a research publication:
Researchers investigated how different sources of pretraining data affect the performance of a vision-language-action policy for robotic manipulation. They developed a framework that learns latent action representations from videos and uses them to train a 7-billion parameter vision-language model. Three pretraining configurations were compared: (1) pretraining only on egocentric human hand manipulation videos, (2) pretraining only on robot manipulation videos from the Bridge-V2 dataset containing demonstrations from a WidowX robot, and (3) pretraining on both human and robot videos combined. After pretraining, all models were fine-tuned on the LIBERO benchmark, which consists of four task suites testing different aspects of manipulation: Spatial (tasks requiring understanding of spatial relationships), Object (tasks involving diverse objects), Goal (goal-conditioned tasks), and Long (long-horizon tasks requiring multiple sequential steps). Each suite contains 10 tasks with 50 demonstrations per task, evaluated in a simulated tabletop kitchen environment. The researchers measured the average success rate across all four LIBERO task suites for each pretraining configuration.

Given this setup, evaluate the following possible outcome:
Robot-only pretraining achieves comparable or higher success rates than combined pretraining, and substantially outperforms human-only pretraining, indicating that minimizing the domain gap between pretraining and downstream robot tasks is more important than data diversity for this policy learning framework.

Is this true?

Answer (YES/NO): NO